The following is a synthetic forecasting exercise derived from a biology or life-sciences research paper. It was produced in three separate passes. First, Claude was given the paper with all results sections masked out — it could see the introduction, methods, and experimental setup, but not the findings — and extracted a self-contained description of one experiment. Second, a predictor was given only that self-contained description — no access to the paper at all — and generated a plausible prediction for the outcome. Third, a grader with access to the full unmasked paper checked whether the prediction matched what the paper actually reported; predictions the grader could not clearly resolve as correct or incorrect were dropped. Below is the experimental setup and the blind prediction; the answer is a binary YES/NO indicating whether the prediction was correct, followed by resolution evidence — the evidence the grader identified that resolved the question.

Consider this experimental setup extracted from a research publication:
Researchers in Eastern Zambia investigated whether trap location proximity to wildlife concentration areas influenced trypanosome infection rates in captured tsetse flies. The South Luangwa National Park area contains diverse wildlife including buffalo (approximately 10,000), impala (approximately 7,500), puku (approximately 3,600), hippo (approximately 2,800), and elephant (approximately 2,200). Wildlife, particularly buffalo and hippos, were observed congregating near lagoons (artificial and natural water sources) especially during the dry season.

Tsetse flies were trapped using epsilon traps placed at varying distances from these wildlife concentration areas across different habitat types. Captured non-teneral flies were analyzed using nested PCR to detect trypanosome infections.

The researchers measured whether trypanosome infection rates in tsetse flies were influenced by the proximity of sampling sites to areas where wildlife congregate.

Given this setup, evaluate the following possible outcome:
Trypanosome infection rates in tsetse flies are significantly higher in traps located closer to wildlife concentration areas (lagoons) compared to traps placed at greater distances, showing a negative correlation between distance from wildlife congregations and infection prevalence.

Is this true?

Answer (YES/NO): YES